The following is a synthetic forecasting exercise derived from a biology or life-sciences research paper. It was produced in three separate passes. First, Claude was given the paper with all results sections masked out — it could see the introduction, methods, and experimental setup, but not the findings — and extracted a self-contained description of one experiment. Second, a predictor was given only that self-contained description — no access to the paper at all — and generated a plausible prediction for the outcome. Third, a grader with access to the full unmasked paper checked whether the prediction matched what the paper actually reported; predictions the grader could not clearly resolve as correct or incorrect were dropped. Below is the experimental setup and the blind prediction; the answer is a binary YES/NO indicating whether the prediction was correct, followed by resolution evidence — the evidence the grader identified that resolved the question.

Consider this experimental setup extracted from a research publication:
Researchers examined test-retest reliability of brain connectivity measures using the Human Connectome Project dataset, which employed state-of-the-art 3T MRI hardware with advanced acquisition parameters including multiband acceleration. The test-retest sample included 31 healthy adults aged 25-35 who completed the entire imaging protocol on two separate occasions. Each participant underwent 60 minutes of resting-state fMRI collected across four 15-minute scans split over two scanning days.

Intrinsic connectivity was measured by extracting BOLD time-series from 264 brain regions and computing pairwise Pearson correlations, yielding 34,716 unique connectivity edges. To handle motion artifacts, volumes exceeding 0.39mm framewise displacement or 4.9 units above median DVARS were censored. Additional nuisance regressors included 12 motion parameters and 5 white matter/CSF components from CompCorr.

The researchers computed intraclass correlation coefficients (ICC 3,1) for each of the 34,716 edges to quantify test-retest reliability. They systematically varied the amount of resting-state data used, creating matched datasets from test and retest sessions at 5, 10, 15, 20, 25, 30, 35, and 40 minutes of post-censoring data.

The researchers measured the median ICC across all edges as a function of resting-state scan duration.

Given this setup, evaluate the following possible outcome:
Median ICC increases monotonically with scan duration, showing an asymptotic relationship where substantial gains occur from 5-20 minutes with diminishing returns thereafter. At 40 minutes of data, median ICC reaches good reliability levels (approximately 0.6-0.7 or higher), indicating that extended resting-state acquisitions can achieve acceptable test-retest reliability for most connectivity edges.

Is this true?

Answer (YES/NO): YES